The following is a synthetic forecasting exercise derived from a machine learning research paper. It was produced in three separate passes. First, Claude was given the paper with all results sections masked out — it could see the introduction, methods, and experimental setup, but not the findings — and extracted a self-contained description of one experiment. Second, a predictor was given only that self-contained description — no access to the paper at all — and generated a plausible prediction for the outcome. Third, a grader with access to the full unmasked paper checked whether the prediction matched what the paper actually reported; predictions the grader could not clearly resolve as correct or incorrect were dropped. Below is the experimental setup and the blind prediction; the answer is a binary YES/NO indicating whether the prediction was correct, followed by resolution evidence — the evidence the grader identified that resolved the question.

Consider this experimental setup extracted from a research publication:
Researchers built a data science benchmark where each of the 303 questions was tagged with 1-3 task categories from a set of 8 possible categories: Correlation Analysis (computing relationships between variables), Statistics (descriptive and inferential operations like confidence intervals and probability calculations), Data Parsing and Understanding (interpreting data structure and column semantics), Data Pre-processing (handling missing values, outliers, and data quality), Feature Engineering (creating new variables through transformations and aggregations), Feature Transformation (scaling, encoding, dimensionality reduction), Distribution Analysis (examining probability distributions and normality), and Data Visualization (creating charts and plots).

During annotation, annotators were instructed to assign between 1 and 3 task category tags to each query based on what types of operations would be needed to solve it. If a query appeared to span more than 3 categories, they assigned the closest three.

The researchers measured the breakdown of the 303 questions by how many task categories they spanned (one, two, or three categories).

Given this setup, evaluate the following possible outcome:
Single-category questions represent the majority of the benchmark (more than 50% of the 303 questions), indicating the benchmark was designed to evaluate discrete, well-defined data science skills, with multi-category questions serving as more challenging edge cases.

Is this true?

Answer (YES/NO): NO